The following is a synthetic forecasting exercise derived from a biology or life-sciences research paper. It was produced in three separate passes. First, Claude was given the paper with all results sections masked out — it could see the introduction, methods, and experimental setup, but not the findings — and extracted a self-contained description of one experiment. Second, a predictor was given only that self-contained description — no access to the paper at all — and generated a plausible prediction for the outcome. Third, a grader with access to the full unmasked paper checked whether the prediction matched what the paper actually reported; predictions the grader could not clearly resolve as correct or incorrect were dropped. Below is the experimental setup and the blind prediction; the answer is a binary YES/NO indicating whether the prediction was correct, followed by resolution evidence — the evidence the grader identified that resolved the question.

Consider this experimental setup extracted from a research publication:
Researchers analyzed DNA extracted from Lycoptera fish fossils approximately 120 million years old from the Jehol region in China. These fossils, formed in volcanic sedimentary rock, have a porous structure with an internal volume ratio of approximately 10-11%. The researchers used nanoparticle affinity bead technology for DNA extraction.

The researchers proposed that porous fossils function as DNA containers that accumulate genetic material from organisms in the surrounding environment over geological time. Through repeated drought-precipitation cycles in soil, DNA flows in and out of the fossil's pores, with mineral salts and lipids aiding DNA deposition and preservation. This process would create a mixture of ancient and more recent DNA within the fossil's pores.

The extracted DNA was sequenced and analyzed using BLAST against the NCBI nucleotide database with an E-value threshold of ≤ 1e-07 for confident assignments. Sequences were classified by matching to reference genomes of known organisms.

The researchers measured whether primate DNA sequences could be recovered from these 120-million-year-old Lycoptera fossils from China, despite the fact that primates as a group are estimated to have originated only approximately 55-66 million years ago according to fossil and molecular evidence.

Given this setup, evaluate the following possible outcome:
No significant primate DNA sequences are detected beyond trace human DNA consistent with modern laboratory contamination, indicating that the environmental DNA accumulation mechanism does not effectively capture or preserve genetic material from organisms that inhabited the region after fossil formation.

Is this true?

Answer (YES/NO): NO